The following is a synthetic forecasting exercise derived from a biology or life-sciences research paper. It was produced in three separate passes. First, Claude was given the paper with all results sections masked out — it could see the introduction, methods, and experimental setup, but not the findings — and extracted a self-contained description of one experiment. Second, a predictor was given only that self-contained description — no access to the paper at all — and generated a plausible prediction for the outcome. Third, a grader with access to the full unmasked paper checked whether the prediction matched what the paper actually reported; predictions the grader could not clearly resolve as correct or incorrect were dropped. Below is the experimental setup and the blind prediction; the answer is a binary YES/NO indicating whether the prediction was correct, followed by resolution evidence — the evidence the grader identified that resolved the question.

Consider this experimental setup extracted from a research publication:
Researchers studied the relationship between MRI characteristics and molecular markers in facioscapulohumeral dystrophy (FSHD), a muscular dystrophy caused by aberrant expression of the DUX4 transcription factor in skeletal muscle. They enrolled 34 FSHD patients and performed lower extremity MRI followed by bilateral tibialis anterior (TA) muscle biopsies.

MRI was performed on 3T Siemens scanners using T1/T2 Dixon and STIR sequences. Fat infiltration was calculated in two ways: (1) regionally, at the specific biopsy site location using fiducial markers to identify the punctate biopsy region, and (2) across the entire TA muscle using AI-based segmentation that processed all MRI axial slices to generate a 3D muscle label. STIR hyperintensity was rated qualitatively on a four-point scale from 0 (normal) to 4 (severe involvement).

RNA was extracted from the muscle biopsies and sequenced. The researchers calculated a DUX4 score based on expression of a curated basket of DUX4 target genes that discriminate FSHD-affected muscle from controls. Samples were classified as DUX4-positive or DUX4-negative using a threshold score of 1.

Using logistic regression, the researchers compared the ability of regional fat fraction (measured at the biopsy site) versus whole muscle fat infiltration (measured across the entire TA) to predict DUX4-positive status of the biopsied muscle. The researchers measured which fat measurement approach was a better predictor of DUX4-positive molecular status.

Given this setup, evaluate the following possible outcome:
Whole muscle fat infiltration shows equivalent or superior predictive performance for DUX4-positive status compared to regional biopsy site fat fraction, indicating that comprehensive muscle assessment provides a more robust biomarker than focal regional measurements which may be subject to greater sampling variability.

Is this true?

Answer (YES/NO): YES